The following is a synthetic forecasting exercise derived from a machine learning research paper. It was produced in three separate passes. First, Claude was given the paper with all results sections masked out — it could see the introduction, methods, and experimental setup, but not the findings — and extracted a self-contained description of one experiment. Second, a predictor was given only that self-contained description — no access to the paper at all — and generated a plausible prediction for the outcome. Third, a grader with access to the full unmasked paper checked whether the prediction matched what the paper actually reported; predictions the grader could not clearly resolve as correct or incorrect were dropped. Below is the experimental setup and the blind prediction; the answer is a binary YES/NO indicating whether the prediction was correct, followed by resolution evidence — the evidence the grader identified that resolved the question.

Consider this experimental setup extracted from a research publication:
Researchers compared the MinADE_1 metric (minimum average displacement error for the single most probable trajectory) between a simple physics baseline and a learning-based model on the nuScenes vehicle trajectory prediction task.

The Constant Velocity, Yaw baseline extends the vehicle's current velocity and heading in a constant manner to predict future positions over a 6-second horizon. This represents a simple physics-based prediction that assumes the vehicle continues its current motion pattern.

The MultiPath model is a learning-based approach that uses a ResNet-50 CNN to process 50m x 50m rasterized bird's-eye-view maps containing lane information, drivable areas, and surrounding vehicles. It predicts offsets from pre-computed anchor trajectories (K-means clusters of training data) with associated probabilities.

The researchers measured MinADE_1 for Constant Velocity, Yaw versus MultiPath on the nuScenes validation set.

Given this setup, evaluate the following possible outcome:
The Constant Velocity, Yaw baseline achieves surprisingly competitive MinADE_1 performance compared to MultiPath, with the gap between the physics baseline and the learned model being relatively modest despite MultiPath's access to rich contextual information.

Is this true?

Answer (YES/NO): YES